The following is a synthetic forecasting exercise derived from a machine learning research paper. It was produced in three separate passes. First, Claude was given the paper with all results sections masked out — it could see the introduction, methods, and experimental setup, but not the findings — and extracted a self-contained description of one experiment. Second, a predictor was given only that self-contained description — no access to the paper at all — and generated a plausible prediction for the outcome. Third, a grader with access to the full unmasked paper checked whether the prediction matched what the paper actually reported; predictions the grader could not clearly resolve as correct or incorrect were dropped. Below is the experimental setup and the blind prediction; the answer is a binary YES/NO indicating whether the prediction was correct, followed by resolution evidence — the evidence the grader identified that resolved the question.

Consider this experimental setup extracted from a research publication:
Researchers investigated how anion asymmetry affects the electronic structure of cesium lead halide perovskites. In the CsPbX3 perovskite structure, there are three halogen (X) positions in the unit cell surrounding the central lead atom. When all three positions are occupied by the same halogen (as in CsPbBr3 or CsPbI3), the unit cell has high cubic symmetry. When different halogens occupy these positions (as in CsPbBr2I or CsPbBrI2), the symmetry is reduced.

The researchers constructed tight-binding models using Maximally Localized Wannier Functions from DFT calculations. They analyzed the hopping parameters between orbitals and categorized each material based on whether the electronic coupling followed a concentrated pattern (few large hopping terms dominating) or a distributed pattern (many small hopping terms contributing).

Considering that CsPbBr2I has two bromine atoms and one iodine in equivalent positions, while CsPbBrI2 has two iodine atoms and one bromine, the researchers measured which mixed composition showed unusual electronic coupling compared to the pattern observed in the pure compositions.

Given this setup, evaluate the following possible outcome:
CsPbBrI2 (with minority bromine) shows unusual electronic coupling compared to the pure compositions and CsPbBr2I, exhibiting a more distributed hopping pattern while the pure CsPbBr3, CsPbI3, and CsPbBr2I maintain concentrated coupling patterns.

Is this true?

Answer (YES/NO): YES